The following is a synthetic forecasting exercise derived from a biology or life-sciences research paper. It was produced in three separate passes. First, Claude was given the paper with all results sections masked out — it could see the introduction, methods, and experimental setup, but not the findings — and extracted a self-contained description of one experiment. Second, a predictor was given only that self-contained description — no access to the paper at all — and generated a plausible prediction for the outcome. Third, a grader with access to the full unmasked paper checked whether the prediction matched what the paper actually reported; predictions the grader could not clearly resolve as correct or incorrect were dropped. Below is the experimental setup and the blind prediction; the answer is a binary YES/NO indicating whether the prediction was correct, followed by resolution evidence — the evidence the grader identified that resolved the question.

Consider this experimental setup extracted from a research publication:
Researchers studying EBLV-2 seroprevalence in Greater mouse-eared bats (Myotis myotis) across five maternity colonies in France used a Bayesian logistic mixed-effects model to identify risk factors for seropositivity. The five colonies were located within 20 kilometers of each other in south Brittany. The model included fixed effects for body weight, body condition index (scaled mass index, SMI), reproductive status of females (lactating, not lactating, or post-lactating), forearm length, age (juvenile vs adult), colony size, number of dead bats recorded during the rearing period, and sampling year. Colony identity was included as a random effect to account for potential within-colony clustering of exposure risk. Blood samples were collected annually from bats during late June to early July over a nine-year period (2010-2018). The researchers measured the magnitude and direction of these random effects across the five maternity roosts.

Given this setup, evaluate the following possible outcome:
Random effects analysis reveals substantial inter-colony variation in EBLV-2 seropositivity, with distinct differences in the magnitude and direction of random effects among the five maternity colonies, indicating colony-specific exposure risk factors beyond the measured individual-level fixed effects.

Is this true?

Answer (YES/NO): NO